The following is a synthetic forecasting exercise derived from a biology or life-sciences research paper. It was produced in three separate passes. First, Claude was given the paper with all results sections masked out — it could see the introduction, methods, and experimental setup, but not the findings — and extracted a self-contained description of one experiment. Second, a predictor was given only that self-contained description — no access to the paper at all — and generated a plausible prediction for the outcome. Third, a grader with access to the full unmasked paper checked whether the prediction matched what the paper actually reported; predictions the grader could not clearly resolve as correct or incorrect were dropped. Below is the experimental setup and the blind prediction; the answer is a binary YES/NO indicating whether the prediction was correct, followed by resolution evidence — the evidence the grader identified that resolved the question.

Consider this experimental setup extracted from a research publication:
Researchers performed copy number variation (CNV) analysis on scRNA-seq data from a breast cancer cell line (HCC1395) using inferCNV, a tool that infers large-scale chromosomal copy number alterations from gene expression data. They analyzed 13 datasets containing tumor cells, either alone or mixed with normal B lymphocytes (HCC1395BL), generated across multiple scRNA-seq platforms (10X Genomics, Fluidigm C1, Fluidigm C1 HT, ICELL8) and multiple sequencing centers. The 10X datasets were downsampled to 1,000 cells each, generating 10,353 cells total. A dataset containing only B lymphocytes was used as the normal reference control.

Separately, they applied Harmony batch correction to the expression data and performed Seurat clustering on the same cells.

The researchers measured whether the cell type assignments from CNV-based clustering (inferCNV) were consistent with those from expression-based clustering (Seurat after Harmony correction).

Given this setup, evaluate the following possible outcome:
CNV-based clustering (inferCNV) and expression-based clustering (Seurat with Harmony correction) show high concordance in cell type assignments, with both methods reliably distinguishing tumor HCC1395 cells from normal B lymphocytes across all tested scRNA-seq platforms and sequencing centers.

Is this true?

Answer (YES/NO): YES